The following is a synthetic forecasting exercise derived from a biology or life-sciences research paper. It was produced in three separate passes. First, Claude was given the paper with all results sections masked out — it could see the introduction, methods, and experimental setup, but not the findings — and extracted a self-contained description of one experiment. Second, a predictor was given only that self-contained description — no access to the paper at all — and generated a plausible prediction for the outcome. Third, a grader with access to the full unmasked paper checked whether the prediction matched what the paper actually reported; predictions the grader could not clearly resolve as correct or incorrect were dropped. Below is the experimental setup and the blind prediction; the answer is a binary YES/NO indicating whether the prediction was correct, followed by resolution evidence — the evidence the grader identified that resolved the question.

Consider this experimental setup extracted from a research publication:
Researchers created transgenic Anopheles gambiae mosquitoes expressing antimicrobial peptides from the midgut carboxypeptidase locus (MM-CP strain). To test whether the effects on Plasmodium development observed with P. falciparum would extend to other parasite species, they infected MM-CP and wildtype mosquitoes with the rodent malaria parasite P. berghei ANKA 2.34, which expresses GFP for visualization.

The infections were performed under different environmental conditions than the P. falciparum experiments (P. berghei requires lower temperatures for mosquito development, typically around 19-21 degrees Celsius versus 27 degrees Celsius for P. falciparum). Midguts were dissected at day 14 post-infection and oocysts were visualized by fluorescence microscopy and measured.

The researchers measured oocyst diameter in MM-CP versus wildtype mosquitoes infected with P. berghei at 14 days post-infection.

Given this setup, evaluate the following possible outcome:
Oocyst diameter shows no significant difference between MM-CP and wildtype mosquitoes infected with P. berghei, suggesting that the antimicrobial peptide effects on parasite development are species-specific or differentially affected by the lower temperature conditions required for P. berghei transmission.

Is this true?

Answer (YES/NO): NO